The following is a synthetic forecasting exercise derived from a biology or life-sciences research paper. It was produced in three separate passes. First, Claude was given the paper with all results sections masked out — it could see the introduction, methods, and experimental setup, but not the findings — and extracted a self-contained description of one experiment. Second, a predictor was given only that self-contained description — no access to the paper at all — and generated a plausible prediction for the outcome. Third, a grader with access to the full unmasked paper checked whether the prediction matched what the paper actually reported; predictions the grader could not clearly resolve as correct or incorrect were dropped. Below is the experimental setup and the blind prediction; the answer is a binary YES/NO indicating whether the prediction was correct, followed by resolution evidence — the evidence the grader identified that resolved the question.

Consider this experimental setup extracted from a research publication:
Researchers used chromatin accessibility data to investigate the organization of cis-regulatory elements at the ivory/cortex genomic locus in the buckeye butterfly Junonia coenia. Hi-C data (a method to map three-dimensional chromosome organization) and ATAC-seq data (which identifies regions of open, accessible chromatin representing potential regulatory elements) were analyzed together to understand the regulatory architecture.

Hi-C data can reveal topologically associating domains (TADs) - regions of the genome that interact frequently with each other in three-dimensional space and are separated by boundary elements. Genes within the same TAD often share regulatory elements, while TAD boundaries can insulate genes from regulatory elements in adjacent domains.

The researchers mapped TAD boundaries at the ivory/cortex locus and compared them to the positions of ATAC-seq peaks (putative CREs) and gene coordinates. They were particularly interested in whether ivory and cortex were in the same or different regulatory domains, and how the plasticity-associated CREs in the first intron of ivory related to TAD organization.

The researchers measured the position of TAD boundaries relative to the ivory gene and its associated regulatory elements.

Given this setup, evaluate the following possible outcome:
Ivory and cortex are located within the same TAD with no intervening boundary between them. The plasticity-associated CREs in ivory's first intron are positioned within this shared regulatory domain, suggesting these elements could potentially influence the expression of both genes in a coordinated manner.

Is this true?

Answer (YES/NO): NO